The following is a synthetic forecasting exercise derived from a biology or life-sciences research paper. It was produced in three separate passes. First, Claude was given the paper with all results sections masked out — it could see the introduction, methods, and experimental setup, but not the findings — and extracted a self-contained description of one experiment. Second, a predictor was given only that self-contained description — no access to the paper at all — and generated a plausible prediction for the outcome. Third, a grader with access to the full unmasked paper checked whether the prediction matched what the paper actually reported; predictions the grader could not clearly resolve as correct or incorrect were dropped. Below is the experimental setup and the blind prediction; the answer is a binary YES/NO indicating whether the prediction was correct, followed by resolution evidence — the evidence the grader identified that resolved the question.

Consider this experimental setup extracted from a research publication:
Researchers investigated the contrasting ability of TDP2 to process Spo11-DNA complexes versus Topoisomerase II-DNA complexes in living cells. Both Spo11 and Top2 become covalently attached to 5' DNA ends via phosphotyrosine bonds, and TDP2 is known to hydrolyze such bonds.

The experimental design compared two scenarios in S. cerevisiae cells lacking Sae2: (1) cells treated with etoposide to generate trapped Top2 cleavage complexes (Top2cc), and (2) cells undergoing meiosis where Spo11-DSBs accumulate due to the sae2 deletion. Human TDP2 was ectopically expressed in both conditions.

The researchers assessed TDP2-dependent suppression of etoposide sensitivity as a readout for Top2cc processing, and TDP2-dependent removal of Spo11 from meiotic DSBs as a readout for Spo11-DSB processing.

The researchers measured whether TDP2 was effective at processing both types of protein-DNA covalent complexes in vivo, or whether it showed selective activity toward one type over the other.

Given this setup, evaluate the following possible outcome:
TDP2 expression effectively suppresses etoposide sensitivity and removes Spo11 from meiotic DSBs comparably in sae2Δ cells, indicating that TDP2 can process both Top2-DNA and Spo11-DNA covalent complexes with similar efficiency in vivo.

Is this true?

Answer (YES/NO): NO